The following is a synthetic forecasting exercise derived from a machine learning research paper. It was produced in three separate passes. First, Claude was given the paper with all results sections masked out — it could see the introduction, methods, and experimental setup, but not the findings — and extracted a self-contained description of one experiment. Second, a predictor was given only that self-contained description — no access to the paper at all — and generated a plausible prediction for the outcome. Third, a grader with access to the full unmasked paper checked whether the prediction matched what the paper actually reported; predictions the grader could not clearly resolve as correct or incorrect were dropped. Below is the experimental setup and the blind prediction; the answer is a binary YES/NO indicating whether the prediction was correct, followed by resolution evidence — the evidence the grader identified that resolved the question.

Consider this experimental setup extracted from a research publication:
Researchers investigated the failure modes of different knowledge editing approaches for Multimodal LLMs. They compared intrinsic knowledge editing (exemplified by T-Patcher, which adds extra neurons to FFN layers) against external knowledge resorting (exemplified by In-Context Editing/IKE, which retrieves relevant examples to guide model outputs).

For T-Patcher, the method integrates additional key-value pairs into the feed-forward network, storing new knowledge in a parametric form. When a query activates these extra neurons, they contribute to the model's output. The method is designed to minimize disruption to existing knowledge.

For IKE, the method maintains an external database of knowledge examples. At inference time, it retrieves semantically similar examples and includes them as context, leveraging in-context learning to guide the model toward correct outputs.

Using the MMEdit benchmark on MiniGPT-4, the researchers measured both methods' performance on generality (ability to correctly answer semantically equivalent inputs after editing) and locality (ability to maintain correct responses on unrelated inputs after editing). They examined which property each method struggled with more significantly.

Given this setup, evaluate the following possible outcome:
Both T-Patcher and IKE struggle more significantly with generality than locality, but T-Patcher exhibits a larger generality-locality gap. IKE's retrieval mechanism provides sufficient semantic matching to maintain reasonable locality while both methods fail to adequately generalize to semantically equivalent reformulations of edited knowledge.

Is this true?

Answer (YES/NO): NO